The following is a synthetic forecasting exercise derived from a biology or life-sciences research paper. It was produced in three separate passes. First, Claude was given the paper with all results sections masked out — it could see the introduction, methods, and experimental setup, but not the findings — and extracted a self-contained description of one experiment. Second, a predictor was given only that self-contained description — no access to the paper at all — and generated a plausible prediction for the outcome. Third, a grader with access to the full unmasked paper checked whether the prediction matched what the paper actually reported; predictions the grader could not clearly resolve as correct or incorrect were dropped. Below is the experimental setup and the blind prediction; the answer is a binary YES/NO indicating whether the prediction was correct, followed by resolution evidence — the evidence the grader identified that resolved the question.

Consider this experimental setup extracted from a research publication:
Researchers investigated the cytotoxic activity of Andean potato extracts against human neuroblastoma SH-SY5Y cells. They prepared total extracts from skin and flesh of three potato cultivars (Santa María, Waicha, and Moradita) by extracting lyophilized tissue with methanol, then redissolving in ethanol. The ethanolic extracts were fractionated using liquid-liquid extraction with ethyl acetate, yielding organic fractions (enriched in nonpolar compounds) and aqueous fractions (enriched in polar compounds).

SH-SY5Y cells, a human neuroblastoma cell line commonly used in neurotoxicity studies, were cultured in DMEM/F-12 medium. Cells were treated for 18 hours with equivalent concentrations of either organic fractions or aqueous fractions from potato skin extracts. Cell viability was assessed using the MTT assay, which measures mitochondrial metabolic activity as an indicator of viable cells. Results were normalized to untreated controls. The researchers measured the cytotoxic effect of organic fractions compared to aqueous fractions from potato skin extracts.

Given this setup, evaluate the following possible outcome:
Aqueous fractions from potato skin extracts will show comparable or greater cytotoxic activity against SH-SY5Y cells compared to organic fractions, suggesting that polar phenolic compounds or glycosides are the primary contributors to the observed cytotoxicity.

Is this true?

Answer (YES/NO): YES